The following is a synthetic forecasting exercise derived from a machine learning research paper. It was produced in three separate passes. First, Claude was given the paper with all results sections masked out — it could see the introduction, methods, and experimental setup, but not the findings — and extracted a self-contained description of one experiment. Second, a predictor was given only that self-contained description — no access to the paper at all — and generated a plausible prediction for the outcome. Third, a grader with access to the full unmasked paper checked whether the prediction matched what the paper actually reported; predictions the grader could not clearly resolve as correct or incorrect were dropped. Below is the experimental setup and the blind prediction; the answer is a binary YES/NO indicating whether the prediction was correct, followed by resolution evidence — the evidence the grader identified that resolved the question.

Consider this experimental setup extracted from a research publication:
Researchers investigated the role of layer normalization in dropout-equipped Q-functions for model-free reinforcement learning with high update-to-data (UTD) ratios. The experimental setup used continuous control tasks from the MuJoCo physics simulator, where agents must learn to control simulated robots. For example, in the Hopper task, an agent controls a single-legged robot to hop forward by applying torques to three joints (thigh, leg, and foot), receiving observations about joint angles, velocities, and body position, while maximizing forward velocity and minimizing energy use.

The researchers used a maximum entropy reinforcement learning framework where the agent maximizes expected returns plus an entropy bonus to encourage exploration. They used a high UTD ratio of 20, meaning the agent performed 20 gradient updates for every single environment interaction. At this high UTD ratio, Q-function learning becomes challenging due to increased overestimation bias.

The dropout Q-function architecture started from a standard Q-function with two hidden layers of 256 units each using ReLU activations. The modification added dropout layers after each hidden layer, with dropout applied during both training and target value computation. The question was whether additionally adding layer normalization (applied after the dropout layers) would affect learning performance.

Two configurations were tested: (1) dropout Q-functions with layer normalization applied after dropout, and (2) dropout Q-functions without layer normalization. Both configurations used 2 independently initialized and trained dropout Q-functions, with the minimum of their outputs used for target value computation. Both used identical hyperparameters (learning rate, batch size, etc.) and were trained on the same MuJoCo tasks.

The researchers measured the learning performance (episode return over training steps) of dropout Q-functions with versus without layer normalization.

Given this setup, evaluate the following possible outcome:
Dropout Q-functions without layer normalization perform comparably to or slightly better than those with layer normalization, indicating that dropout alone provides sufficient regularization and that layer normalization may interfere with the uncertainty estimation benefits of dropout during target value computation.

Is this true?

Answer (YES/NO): NO